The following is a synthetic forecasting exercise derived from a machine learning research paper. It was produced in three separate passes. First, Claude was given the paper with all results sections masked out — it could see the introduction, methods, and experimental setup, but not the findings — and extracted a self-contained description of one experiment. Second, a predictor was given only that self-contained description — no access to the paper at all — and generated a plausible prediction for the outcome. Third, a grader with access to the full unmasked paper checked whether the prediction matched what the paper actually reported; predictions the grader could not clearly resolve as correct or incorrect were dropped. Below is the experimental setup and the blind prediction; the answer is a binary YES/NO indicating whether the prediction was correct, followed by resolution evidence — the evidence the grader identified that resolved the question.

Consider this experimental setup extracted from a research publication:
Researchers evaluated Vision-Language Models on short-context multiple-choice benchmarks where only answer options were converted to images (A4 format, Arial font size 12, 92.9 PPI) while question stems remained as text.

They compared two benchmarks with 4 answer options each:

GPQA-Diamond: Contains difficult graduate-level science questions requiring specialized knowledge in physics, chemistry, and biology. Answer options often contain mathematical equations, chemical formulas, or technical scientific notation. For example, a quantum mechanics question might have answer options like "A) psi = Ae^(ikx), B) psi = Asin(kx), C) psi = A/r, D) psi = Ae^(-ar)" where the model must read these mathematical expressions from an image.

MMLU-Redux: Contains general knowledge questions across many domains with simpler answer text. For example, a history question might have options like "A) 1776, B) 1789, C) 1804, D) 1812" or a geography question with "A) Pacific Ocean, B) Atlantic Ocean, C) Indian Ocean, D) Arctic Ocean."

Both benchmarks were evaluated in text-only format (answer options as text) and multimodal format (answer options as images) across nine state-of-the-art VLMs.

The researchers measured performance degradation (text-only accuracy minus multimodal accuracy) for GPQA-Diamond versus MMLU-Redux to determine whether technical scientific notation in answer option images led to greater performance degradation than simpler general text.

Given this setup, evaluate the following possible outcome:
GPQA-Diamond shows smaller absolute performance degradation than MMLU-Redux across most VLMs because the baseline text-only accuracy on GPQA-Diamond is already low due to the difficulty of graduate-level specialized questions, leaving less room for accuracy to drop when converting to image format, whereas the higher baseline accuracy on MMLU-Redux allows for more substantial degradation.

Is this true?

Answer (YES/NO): NO